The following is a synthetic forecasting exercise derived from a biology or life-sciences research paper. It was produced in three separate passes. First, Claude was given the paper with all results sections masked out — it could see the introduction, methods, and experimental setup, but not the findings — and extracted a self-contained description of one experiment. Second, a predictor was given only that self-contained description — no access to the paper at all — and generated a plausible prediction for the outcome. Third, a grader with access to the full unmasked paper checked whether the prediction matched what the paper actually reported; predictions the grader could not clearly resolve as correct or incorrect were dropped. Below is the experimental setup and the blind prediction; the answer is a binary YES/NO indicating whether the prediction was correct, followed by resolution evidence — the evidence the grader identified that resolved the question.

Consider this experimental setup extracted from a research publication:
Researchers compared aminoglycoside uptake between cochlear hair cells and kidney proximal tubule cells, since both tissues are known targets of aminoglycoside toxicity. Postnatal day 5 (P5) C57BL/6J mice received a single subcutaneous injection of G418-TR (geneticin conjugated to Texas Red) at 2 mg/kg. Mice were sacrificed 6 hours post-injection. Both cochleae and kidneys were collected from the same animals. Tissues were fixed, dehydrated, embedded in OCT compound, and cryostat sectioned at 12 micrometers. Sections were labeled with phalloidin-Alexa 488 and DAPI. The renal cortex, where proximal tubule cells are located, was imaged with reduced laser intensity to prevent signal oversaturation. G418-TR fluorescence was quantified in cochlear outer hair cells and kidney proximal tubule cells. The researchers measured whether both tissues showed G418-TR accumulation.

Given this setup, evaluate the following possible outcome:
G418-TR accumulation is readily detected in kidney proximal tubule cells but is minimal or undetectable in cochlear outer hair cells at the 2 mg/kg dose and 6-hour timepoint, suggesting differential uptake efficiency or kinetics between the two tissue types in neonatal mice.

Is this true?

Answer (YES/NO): NO